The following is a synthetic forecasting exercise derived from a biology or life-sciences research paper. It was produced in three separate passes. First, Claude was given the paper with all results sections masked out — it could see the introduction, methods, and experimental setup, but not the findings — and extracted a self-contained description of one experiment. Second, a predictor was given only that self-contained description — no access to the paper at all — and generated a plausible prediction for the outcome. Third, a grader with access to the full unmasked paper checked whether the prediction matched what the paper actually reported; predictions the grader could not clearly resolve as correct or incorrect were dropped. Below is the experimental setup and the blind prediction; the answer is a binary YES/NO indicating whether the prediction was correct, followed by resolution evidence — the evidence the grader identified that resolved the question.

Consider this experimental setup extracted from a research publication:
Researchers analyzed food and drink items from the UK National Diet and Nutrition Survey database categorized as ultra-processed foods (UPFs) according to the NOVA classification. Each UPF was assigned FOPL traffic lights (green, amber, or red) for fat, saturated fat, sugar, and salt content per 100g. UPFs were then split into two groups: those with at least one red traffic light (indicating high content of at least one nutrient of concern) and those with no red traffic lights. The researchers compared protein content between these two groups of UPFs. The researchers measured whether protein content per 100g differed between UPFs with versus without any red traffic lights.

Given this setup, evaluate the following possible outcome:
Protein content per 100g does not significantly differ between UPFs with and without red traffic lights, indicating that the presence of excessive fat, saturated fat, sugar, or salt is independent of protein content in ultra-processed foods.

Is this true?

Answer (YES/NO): YES